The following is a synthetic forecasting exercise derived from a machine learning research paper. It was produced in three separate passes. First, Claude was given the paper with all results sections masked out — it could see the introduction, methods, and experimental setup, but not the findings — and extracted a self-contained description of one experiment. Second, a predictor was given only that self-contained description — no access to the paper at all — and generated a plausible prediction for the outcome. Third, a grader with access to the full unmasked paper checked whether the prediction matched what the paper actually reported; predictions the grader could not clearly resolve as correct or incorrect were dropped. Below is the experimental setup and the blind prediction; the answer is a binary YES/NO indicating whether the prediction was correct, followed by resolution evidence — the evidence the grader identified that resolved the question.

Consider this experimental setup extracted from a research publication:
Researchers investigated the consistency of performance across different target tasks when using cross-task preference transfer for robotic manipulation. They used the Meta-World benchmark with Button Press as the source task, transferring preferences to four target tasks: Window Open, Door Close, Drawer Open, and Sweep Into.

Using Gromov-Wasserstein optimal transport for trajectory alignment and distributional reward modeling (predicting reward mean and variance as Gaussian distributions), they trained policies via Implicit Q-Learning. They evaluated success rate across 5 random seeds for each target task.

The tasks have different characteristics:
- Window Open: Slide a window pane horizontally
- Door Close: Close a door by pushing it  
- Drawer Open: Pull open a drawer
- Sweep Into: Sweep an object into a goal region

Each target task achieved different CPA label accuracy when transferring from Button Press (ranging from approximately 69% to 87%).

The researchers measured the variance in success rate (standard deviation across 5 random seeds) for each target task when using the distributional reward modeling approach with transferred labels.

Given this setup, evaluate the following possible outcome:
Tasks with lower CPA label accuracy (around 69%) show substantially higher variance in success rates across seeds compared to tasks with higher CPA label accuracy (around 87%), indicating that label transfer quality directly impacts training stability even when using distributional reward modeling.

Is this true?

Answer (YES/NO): NO